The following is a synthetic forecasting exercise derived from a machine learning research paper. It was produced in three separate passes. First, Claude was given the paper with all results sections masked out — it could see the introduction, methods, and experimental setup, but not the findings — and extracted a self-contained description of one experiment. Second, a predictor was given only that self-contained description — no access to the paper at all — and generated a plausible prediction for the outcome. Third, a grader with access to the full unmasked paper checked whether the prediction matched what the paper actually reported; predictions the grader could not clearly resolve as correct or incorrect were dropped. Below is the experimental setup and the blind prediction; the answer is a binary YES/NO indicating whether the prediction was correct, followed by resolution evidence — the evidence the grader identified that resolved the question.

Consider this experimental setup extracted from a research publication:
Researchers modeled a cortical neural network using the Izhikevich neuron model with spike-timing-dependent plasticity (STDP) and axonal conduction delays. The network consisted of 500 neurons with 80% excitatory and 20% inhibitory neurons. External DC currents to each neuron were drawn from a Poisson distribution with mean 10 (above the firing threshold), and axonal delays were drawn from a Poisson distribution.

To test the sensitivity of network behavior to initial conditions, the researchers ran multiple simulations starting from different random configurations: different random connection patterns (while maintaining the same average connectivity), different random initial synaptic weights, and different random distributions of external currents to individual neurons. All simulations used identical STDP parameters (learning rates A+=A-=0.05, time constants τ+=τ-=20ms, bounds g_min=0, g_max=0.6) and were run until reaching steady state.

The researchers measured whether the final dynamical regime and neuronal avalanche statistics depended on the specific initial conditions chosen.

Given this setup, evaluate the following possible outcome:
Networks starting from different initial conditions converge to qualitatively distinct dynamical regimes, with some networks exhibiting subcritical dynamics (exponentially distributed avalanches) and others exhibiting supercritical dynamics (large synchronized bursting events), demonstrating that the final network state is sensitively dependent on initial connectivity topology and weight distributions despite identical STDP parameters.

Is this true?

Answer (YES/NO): NO